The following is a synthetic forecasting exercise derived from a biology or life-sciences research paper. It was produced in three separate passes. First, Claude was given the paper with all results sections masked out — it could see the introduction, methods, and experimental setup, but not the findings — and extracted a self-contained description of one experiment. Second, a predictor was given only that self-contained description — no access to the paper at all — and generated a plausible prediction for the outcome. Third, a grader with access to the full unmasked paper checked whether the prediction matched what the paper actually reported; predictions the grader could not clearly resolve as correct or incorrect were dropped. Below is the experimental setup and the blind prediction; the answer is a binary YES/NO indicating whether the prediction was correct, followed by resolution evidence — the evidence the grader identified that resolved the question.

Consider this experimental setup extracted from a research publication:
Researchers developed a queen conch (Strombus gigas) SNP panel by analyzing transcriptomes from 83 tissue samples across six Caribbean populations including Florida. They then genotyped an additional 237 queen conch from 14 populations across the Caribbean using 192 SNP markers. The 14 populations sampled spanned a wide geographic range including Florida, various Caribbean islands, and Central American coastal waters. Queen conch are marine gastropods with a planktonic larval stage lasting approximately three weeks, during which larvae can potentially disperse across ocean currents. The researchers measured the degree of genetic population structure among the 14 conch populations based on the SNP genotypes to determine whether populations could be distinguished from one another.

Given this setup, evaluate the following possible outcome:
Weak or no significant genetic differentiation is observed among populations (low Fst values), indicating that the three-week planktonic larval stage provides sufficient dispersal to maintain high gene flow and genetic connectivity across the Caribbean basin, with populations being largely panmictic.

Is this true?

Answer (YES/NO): NO